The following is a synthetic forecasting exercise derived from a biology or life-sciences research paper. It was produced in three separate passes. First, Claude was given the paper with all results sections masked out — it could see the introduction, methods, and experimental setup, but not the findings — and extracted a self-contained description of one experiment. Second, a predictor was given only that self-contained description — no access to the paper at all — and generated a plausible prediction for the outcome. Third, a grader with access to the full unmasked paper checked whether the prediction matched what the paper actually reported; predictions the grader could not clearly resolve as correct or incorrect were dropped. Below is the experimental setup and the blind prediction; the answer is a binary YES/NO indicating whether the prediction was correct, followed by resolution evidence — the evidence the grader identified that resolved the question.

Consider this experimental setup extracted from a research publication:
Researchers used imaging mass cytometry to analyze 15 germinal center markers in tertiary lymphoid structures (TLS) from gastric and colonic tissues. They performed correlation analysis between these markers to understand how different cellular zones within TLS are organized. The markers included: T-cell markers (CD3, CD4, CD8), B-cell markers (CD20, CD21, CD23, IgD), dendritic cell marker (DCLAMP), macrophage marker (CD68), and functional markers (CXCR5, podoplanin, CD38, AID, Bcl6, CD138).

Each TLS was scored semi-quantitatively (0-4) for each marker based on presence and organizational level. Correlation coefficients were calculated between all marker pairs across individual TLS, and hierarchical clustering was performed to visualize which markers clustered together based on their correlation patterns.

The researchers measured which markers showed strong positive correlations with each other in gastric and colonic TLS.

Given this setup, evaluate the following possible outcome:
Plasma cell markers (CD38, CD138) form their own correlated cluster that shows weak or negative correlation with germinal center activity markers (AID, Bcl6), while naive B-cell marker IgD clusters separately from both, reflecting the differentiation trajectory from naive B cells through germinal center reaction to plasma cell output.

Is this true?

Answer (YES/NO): NO